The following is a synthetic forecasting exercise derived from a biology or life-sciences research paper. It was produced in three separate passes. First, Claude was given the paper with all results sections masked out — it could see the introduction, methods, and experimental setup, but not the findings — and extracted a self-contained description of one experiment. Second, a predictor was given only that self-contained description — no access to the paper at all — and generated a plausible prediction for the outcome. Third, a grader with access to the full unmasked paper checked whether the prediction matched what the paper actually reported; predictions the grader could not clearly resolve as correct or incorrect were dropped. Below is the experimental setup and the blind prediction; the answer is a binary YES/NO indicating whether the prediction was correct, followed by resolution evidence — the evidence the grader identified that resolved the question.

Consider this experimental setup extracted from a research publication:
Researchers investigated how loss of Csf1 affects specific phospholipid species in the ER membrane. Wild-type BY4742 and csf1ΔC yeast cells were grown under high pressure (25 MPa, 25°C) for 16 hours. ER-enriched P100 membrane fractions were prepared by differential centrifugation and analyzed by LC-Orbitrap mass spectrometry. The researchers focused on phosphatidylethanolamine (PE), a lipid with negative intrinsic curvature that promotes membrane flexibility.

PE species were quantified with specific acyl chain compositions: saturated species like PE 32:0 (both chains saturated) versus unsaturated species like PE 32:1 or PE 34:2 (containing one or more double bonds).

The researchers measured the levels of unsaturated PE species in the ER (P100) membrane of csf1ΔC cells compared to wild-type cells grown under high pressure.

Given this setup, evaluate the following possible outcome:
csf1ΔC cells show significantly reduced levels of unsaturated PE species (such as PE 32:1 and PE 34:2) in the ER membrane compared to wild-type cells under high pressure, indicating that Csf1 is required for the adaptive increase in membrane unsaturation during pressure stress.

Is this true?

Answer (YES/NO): YES